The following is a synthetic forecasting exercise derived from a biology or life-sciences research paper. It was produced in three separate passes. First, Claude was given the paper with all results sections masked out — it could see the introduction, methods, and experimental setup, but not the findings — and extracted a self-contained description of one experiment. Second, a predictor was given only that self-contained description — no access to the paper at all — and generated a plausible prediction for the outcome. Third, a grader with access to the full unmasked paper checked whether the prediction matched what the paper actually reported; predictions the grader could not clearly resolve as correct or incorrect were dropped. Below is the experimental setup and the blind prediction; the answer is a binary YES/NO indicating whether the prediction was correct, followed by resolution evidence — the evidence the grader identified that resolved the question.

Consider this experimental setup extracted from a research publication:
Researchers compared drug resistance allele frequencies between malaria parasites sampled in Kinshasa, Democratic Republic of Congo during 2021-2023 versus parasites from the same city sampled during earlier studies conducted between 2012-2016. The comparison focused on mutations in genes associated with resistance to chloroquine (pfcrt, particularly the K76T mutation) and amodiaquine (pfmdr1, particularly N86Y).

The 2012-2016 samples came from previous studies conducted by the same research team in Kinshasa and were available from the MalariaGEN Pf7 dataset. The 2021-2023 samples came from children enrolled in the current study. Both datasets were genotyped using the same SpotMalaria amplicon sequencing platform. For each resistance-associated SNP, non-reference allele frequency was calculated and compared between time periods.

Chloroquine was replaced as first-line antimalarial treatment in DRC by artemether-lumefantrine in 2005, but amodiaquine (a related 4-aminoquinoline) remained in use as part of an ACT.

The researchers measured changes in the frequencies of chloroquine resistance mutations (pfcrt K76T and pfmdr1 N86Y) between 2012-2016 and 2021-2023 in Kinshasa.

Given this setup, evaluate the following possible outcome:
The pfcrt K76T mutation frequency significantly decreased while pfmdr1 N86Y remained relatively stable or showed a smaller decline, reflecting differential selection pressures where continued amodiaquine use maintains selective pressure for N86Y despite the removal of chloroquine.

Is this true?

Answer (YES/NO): NO